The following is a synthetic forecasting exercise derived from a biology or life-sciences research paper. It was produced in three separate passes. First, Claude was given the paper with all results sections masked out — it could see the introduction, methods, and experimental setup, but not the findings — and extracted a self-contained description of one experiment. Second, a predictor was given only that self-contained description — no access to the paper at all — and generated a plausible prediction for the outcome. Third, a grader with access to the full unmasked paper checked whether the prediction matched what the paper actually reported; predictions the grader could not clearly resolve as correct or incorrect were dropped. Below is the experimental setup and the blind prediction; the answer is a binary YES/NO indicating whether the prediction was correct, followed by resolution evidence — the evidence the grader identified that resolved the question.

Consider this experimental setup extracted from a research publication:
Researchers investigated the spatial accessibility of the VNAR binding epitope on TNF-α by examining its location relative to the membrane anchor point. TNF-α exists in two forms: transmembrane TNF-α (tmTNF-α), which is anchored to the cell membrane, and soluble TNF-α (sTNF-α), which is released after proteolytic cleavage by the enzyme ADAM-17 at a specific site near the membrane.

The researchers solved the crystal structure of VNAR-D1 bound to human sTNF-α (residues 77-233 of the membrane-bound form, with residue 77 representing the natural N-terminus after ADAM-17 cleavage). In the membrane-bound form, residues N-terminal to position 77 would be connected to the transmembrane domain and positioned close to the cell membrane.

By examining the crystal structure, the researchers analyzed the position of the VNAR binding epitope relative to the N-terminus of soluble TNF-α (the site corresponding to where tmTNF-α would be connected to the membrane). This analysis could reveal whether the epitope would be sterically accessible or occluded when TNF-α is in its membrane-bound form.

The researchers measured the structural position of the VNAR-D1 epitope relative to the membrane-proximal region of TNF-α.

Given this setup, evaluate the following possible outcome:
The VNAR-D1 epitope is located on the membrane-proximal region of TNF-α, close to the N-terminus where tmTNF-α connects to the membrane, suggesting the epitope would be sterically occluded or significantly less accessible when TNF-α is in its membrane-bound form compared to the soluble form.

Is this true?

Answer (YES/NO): YES